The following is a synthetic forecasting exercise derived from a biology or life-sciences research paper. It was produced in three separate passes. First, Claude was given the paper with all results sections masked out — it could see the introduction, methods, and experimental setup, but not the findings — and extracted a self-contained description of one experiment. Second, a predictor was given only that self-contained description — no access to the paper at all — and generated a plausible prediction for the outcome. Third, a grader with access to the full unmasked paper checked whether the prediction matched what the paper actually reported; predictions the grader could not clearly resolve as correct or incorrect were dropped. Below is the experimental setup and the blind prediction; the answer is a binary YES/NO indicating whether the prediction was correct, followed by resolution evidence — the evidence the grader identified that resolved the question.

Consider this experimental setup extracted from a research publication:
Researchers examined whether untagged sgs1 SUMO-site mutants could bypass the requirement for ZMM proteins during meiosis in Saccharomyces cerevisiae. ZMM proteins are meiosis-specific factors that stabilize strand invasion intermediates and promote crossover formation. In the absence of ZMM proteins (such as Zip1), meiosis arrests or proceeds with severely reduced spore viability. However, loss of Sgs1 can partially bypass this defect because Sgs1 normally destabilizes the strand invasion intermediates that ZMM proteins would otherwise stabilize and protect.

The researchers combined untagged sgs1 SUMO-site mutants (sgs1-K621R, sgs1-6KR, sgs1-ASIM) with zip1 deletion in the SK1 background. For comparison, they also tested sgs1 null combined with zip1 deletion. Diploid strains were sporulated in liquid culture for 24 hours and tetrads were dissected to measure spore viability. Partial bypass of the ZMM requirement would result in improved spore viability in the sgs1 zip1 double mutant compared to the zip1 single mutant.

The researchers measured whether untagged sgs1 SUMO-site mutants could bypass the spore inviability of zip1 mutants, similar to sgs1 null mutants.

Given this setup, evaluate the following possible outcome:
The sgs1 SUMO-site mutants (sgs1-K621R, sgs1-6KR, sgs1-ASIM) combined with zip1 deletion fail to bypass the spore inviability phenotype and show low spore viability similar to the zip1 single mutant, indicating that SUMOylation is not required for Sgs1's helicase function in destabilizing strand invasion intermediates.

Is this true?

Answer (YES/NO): YES